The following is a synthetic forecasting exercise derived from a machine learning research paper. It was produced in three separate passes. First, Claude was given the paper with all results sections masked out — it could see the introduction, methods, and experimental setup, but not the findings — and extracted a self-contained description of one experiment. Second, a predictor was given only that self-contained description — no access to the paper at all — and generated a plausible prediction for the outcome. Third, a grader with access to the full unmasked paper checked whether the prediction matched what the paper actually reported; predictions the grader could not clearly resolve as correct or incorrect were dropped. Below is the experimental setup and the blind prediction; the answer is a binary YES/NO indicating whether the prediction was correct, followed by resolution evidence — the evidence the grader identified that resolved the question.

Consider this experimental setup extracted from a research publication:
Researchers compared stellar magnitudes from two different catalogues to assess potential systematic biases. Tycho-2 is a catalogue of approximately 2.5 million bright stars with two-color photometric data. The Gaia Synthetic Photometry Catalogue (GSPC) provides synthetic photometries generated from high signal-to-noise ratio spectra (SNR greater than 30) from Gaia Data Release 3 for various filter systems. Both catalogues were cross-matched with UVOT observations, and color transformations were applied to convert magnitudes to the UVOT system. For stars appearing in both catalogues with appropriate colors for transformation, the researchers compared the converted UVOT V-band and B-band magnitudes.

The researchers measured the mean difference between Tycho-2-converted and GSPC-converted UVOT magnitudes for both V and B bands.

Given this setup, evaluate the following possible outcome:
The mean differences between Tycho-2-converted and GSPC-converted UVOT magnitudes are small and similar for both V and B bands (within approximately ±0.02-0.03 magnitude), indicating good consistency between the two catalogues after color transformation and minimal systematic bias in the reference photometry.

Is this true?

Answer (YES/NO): NO